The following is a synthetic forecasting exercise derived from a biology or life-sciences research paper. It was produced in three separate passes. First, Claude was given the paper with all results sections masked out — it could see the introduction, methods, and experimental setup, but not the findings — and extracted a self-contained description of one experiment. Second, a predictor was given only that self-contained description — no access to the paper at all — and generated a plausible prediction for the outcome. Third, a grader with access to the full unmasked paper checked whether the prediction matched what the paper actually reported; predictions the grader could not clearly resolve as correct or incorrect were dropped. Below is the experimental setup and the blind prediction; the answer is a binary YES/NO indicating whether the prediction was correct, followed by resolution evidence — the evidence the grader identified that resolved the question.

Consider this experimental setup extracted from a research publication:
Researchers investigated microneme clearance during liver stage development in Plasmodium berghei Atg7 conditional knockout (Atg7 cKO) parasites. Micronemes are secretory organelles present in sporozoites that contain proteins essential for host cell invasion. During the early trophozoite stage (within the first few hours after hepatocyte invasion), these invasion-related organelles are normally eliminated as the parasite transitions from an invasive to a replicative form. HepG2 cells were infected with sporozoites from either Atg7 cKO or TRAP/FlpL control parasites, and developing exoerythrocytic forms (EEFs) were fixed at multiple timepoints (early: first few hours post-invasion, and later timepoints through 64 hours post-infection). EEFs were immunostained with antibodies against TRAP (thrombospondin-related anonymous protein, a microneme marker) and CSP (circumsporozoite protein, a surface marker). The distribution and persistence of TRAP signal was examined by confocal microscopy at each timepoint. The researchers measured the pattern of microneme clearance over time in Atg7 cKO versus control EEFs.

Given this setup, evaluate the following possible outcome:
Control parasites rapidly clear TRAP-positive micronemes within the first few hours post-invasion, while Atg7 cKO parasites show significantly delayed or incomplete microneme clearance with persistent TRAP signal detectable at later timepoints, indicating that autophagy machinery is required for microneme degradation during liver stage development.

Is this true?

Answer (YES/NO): NO